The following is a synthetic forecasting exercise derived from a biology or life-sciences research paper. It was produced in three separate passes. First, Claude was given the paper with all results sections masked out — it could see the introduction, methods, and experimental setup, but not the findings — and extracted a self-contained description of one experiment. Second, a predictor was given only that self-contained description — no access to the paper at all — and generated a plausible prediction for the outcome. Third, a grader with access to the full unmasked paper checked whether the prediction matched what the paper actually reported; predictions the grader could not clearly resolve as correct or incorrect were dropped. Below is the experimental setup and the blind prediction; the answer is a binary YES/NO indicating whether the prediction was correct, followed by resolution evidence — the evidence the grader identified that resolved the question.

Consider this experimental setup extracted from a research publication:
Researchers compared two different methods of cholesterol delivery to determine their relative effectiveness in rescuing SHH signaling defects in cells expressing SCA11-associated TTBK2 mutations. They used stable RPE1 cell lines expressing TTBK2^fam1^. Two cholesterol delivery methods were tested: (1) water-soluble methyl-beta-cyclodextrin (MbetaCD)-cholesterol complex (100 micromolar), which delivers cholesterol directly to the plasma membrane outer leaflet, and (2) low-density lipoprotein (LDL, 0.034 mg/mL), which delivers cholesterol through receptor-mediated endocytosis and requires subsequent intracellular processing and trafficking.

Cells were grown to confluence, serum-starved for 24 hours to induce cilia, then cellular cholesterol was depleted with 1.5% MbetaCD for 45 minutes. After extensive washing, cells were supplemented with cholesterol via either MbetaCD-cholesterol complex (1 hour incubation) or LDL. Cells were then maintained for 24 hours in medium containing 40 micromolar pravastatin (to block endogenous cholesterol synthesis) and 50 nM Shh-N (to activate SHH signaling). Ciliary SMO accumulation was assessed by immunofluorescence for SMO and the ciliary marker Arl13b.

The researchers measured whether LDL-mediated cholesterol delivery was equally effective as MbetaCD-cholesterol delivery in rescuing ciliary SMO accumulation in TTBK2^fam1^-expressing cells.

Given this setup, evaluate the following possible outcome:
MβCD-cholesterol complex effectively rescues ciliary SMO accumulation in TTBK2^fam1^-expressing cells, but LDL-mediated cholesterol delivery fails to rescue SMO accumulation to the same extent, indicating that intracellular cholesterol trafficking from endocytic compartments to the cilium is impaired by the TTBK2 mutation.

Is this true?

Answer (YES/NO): NO